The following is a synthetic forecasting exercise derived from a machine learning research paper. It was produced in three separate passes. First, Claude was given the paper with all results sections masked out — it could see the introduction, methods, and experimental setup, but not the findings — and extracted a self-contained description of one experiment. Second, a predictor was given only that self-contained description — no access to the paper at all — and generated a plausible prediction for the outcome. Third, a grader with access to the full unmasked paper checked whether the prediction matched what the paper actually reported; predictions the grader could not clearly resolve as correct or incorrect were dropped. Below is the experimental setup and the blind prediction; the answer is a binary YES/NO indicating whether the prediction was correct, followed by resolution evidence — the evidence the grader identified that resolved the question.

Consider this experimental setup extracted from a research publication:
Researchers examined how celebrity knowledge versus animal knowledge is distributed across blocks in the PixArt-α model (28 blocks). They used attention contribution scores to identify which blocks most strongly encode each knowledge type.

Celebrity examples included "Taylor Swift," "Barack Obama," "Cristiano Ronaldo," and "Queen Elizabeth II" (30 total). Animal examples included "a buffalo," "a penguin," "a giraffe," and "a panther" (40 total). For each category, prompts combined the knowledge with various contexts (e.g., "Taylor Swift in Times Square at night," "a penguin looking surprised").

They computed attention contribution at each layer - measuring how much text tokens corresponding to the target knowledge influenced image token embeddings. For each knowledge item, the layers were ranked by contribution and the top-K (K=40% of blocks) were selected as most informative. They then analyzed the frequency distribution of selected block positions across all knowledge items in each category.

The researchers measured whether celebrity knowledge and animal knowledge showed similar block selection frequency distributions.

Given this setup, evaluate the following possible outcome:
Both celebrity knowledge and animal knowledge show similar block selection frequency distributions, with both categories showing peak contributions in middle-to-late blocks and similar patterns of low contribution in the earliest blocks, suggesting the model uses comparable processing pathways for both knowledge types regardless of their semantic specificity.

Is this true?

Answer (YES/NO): NO